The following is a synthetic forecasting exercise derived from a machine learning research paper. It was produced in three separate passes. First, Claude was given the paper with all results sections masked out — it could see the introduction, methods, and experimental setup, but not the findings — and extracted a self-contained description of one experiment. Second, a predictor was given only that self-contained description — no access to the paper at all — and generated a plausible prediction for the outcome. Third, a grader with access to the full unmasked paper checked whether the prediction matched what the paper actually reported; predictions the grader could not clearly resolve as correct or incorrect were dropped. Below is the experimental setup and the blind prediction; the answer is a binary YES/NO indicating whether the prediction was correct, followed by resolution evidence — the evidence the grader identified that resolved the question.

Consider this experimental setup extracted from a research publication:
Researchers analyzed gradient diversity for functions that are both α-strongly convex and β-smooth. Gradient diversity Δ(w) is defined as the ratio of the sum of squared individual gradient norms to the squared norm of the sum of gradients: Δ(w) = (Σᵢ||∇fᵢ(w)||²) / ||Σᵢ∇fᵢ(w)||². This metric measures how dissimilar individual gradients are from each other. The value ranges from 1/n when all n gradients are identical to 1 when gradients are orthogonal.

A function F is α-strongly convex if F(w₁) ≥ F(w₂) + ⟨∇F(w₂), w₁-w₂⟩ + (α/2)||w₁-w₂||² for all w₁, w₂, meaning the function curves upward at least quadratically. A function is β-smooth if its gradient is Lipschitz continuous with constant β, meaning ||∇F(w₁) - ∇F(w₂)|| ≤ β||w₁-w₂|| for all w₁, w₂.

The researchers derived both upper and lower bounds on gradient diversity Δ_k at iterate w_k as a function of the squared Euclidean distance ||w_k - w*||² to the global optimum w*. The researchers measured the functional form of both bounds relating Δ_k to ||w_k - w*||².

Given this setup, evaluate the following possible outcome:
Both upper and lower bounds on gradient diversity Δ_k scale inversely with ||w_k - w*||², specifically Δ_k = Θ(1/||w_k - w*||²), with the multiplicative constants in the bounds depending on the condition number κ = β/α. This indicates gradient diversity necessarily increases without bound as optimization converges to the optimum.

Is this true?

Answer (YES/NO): NO